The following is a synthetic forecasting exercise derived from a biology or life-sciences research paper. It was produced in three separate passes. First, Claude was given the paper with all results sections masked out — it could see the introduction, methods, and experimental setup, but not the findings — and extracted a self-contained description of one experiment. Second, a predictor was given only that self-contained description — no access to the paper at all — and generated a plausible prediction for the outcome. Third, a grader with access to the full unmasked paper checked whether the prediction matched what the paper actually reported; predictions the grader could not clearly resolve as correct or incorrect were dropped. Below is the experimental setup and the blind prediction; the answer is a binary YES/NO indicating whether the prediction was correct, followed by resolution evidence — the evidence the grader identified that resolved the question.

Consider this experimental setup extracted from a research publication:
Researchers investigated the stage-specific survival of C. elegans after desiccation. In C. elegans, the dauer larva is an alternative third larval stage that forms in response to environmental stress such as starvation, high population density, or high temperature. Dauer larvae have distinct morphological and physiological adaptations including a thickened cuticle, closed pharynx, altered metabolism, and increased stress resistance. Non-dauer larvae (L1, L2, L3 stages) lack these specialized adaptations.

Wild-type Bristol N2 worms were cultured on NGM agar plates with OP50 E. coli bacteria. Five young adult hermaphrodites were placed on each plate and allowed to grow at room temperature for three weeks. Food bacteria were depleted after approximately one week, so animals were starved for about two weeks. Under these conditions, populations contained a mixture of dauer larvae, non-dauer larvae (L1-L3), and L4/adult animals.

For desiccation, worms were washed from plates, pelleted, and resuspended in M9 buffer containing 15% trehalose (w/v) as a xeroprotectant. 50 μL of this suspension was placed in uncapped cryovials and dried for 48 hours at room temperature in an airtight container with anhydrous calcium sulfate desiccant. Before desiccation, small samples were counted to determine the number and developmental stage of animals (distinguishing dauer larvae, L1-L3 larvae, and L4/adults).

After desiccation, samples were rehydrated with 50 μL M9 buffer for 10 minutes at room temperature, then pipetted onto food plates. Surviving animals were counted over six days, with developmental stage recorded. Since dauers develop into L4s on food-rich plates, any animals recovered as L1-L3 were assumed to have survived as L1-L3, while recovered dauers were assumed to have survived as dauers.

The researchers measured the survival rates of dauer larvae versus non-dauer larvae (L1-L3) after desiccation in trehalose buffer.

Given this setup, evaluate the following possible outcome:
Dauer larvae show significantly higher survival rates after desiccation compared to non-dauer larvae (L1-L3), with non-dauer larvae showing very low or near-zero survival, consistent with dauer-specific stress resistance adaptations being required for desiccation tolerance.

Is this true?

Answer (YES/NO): NO